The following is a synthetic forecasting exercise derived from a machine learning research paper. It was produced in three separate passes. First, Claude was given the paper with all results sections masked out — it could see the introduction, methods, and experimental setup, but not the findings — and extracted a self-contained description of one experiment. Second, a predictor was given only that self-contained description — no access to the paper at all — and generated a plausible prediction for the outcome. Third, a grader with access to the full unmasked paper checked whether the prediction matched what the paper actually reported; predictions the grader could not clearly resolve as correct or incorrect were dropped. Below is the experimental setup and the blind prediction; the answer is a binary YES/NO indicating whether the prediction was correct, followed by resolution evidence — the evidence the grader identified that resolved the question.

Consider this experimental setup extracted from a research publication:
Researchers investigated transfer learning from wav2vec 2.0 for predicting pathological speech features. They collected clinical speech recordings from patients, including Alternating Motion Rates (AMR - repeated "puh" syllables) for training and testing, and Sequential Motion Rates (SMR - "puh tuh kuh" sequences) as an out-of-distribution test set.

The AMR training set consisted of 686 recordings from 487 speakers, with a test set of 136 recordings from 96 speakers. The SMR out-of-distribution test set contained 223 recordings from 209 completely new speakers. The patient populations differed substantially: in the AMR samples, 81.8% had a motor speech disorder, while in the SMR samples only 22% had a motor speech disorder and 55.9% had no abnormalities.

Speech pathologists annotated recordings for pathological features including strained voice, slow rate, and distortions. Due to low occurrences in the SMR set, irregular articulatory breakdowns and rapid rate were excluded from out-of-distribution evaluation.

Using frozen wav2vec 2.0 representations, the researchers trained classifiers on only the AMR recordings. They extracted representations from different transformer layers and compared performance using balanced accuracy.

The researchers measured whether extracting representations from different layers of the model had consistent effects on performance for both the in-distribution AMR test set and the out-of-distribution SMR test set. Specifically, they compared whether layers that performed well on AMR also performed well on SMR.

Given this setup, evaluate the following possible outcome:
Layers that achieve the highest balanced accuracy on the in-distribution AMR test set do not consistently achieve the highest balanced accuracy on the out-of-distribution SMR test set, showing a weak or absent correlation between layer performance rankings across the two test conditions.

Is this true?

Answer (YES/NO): YES